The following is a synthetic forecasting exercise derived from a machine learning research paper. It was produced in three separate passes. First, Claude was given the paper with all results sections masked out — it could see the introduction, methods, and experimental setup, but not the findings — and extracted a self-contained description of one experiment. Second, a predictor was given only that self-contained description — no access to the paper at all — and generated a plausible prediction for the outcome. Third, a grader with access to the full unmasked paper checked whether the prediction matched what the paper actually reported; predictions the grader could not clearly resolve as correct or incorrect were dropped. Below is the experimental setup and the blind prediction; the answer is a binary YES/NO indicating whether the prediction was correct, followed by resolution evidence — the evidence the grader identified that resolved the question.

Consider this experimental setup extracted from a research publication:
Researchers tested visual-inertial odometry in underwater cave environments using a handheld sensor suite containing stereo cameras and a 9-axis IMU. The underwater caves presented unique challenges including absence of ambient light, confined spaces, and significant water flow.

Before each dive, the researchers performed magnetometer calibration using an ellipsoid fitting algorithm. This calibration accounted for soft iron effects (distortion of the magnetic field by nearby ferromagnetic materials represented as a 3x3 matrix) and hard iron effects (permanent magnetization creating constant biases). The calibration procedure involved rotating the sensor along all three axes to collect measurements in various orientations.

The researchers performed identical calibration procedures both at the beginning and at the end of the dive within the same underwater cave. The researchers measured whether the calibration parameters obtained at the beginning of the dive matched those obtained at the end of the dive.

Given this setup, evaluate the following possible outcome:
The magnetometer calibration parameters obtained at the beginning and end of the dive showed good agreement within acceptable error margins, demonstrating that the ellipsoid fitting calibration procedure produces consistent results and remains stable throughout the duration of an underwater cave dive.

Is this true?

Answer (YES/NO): YES